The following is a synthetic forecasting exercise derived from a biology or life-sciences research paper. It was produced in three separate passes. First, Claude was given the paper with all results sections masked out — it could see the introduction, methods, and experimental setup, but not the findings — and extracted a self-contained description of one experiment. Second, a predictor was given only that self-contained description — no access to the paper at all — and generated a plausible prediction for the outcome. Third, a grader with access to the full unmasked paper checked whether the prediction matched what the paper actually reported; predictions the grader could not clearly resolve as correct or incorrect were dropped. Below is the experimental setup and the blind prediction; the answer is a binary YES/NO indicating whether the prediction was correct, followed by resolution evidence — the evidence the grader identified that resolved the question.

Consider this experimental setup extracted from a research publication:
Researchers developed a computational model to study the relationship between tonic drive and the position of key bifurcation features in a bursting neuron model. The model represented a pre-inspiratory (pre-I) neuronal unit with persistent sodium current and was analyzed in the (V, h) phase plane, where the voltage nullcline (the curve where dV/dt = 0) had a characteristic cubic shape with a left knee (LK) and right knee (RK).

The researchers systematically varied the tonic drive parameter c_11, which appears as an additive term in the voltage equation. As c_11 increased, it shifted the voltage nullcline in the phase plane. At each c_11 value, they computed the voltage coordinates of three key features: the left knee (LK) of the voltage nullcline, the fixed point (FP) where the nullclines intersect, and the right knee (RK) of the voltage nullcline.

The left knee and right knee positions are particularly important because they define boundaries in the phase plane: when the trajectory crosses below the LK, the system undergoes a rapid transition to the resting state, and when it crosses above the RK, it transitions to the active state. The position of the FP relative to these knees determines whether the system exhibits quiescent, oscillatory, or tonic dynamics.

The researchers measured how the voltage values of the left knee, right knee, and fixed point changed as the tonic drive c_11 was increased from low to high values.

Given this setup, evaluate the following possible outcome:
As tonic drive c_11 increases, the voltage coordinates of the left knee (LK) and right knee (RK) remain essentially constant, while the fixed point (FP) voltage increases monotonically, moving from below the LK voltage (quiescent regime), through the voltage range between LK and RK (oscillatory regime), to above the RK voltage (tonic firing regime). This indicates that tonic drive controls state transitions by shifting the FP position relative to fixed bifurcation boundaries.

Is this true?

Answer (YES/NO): NO